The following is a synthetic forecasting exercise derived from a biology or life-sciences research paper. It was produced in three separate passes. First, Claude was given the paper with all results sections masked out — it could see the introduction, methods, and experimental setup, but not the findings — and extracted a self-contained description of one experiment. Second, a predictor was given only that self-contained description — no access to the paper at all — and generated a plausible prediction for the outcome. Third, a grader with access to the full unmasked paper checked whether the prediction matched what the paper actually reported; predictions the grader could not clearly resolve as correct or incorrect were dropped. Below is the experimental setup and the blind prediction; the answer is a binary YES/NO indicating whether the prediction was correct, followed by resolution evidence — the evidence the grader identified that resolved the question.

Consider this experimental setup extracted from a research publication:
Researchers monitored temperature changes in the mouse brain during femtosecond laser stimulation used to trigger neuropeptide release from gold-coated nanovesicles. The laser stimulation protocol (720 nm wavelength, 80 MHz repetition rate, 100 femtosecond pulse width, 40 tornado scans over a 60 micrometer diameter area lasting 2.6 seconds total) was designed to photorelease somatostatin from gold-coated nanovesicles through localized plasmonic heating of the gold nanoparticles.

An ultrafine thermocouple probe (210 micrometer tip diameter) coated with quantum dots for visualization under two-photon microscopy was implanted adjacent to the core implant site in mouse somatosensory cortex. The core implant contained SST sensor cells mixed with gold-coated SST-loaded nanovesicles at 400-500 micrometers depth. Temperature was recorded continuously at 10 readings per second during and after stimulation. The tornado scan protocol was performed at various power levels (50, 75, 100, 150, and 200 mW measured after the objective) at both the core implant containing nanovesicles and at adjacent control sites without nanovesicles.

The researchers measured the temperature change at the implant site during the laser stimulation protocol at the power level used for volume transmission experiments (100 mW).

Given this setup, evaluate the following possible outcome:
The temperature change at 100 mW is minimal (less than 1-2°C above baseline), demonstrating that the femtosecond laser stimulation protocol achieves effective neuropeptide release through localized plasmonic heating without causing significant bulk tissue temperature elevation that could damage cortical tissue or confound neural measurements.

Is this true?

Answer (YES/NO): NO